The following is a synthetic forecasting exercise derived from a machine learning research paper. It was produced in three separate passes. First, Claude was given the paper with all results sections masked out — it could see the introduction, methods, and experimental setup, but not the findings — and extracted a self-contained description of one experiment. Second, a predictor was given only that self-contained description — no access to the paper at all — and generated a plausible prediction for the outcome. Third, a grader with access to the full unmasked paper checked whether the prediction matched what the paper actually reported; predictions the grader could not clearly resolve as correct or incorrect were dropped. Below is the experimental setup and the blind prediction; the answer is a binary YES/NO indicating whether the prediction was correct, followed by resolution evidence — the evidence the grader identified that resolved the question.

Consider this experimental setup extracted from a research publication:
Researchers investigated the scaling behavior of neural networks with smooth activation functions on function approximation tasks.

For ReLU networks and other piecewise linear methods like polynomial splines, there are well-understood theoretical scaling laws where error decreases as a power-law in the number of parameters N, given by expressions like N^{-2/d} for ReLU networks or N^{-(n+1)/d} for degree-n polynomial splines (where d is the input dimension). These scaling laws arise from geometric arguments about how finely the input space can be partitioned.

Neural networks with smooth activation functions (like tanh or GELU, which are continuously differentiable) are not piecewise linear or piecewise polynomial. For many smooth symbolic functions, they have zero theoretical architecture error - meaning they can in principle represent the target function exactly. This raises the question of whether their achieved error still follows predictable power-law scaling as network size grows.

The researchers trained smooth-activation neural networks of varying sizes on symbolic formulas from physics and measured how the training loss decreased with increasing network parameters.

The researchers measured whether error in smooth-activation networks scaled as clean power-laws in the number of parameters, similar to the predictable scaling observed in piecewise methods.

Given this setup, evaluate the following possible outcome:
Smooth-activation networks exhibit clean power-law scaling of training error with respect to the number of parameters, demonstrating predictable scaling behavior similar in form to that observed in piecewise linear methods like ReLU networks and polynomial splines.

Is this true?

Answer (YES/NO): NO